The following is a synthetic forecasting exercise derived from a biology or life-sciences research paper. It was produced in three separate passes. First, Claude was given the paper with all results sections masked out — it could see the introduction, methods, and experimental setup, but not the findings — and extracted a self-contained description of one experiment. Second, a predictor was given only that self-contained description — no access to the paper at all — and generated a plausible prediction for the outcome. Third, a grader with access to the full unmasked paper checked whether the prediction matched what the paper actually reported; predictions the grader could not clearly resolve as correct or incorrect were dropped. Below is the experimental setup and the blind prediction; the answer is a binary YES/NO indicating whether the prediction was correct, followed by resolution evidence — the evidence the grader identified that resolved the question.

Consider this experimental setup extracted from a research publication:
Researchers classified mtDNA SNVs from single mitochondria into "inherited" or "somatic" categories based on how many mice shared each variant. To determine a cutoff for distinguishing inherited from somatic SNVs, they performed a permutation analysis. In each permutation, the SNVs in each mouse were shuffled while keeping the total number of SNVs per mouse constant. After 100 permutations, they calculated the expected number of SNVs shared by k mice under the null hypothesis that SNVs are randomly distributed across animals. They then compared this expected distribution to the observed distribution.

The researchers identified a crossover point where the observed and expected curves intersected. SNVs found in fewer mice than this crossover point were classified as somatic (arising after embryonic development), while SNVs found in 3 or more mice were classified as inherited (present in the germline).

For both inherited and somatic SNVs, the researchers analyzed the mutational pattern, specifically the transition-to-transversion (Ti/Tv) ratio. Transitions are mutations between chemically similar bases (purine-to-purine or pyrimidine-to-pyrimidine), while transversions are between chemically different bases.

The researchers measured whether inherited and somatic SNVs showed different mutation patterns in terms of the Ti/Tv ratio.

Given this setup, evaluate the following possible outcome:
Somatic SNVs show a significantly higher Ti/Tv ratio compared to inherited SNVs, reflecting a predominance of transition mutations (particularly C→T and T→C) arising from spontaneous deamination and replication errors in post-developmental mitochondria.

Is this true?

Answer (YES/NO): NO